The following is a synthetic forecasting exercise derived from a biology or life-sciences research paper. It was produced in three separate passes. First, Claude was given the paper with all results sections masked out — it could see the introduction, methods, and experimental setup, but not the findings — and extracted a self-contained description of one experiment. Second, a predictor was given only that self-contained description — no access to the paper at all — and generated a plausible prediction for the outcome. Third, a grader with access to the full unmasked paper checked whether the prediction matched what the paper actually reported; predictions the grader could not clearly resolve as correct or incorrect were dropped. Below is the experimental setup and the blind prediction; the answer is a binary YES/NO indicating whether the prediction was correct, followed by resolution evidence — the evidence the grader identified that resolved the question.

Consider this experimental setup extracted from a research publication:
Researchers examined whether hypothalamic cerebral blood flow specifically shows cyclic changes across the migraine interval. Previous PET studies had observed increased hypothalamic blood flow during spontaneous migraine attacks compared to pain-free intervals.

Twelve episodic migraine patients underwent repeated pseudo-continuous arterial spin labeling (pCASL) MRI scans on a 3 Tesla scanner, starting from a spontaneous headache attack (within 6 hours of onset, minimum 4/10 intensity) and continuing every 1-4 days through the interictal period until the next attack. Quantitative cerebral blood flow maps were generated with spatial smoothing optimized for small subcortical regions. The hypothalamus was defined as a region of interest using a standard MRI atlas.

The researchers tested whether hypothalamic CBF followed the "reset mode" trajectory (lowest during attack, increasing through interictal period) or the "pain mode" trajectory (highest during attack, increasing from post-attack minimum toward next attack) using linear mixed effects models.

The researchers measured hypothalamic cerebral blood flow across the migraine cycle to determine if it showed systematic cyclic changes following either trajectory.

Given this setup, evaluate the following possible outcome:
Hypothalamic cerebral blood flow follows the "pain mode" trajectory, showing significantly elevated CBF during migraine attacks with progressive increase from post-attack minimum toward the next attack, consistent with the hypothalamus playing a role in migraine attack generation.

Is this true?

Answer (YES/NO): NO